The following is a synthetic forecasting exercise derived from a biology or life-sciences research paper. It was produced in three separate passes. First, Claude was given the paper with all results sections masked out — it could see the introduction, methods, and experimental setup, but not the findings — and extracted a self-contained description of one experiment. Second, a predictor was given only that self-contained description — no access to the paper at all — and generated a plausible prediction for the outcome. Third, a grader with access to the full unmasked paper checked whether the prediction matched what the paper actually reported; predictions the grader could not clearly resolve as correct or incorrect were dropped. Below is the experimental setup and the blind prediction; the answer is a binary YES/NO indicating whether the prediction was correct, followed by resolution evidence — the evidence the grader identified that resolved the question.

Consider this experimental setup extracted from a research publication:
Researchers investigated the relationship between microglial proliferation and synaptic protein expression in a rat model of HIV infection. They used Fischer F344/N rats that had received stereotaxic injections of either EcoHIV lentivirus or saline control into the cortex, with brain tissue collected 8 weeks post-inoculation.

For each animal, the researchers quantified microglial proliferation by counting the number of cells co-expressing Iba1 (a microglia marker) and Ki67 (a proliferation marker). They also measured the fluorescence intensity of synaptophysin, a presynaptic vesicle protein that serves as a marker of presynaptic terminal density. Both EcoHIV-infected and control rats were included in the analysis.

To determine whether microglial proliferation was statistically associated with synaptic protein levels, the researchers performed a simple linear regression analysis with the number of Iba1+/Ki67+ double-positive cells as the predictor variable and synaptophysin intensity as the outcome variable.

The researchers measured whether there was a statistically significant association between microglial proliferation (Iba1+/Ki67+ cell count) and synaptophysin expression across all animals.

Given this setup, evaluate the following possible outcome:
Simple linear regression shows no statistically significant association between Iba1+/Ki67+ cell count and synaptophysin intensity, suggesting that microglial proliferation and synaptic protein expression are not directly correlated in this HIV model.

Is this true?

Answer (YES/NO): NO